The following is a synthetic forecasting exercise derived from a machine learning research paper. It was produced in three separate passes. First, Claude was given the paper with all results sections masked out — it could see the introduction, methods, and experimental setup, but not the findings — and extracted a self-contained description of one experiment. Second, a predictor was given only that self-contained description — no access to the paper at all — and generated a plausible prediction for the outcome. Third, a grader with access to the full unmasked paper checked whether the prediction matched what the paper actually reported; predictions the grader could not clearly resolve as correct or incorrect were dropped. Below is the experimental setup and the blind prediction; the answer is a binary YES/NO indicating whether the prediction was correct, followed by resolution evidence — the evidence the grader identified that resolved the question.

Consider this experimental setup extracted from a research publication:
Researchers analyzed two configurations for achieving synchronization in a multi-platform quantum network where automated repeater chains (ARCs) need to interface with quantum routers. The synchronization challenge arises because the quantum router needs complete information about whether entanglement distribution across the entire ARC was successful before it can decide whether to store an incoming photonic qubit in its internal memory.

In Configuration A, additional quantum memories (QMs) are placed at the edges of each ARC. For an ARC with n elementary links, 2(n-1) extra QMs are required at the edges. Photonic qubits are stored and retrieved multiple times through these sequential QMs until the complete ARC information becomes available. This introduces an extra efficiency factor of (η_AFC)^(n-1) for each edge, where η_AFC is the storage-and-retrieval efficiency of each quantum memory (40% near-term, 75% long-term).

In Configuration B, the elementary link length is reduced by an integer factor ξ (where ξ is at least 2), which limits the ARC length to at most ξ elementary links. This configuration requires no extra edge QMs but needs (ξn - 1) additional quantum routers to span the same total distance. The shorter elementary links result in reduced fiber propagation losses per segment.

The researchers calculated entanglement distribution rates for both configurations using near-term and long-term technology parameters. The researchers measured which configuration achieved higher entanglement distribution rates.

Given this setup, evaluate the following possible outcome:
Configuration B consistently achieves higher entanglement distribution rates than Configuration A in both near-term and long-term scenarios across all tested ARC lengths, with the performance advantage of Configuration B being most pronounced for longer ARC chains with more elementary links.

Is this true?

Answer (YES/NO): NO